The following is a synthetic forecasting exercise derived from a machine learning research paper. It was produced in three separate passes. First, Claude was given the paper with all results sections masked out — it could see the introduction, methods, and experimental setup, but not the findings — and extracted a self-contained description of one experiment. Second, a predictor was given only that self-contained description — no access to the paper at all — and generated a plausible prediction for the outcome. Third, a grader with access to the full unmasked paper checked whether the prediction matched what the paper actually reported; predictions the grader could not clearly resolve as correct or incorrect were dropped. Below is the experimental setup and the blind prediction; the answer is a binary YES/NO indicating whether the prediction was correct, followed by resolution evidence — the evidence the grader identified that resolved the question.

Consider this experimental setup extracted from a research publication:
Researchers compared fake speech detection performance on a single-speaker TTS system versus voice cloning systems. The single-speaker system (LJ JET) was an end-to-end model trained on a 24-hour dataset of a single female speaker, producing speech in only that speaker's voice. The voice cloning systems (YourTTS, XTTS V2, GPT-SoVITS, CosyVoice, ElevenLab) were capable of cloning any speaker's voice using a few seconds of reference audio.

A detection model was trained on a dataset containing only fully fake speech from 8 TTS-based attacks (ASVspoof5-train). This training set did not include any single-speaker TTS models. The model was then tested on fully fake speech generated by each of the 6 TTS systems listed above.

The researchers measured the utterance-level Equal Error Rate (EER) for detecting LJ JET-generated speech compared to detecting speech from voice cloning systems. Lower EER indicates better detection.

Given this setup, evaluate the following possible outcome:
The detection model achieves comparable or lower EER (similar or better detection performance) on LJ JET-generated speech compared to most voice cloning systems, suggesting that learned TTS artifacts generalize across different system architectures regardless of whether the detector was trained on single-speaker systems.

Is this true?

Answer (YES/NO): NO